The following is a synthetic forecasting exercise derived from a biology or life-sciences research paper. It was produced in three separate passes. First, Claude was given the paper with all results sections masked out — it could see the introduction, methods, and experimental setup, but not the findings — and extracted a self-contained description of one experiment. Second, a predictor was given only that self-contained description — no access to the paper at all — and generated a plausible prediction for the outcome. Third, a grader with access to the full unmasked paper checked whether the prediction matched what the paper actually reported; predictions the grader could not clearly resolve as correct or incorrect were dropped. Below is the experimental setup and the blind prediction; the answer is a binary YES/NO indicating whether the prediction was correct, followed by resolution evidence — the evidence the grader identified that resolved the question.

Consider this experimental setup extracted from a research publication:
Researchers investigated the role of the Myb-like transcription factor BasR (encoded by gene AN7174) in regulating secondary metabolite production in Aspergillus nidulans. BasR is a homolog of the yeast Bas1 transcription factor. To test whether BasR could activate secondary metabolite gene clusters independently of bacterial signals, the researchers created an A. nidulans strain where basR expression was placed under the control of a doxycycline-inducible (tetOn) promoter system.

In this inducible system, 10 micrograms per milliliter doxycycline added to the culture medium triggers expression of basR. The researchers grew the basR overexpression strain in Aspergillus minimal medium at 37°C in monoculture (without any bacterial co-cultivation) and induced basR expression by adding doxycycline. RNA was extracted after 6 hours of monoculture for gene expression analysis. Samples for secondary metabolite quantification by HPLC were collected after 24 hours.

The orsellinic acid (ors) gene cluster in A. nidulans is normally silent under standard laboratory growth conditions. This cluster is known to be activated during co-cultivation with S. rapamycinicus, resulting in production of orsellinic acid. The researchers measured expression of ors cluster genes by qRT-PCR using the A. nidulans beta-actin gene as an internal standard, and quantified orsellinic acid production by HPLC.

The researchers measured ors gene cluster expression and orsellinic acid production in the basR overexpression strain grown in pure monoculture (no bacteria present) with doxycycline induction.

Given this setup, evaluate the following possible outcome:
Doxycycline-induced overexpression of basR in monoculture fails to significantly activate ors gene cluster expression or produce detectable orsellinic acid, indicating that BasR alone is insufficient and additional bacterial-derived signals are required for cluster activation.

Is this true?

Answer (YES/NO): NO